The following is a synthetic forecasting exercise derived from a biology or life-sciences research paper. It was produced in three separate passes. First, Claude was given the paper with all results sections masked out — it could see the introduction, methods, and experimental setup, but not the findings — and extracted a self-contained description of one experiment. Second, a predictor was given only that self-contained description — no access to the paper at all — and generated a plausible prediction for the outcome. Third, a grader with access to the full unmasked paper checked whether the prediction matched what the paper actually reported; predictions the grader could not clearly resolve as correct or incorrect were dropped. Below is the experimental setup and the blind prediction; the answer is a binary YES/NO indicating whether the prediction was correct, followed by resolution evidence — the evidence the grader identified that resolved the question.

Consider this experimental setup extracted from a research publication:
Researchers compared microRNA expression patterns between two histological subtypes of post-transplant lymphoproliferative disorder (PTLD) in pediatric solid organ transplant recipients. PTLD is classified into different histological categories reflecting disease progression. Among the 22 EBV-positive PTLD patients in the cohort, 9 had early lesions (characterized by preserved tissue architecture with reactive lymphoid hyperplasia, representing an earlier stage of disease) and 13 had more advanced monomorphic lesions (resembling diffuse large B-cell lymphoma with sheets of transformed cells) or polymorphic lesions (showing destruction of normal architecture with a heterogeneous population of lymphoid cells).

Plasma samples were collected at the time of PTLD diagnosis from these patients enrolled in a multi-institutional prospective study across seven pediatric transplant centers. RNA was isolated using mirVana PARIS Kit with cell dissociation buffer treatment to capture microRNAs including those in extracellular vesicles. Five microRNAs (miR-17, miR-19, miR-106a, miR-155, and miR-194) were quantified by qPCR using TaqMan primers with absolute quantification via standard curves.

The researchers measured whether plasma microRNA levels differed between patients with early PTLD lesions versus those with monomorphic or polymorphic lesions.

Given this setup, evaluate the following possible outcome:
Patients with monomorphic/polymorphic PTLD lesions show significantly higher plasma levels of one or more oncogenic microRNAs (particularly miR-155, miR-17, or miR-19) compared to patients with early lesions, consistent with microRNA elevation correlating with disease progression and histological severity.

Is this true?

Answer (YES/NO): NO